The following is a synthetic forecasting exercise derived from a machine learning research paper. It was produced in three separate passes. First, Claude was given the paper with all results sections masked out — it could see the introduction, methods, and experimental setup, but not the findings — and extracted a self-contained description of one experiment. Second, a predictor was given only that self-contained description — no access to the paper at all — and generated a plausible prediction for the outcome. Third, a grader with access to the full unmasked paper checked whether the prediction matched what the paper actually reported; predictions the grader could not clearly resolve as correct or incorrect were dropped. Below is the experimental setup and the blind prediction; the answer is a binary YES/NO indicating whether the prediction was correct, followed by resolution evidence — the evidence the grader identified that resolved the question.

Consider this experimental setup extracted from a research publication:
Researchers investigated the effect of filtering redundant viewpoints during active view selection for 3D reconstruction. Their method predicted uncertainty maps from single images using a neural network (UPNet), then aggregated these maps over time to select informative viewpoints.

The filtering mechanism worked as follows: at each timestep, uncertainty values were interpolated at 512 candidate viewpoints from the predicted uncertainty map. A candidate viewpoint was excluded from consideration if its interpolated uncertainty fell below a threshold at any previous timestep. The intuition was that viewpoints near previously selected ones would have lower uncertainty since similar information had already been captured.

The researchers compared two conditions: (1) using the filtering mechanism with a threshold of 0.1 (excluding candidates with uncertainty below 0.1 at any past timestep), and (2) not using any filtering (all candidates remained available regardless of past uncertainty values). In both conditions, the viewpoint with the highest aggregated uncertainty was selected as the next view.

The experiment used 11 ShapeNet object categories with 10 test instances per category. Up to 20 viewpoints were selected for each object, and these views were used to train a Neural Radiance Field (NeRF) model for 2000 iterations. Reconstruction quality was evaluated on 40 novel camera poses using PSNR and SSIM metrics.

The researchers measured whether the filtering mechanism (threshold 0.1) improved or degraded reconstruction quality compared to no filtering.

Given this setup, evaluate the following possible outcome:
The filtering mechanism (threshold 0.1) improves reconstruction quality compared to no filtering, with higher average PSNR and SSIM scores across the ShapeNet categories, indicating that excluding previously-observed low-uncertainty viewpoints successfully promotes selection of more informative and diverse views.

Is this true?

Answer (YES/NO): YES